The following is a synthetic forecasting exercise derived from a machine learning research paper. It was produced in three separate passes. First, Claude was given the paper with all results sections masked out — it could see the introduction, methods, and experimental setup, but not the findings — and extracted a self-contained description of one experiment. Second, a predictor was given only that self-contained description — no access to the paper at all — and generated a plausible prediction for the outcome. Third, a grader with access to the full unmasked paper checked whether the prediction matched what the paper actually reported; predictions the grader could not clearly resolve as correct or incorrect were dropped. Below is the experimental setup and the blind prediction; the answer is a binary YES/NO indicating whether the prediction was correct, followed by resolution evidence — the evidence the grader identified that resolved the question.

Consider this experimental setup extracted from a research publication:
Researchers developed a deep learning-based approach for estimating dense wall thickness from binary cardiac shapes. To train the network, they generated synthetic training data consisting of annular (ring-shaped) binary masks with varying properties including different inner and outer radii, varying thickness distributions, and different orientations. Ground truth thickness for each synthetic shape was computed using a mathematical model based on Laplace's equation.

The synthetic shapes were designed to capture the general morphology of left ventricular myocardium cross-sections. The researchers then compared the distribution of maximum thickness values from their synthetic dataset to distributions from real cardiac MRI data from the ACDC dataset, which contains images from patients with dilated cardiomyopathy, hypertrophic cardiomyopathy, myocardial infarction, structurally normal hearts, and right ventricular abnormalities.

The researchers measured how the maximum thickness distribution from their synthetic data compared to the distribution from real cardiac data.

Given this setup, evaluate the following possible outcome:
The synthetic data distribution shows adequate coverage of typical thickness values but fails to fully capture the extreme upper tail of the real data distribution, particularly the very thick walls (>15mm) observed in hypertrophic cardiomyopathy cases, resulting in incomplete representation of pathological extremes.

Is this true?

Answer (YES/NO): NO